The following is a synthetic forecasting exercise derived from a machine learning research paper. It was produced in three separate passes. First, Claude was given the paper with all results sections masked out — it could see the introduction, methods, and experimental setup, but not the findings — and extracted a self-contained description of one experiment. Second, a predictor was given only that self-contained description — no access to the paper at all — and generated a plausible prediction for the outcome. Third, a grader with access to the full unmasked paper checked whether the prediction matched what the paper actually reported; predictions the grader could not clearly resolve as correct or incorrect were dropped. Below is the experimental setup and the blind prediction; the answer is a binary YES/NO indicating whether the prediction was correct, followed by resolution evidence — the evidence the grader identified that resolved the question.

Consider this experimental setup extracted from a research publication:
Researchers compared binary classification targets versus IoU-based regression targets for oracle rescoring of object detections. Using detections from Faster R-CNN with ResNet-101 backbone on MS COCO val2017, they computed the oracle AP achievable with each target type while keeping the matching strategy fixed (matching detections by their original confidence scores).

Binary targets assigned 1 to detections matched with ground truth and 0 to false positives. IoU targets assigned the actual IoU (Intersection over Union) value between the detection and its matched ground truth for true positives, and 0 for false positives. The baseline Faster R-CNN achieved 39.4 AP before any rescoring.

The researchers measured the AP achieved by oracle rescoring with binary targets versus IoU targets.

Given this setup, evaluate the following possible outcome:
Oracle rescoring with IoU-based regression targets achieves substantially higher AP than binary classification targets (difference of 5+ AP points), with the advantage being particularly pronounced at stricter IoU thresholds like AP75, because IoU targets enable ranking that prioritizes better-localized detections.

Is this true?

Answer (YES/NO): YES